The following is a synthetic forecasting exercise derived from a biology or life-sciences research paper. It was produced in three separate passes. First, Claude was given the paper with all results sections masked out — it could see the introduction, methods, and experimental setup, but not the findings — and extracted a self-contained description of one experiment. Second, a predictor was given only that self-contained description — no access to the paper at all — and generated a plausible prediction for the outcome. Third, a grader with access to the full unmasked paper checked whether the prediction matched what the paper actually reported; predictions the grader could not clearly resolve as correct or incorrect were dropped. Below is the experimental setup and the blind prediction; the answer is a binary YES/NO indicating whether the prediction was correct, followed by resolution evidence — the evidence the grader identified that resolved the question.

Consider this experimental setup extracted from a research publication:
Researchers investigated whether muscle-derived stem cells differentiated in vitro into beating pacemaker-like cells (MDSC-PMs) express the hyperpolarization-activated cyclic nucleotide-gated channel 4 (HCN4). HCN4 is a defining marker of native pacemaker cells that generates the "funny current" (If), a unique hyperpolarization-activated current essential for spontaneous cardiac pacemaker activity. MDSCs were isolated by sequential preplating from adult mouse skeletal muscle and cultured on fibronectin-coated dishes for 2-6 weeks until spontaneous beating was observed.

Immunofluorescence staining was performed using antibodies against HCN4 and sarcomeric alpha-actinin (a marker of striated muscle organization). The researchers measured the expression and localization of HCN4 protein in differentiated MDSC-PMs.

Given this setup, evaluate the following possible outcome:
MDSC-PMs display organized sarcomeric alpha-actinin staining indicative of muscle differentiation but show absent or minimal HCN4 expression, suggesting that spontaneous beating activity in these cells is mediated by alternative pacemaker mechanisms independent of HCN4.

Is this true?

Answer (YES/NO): NO